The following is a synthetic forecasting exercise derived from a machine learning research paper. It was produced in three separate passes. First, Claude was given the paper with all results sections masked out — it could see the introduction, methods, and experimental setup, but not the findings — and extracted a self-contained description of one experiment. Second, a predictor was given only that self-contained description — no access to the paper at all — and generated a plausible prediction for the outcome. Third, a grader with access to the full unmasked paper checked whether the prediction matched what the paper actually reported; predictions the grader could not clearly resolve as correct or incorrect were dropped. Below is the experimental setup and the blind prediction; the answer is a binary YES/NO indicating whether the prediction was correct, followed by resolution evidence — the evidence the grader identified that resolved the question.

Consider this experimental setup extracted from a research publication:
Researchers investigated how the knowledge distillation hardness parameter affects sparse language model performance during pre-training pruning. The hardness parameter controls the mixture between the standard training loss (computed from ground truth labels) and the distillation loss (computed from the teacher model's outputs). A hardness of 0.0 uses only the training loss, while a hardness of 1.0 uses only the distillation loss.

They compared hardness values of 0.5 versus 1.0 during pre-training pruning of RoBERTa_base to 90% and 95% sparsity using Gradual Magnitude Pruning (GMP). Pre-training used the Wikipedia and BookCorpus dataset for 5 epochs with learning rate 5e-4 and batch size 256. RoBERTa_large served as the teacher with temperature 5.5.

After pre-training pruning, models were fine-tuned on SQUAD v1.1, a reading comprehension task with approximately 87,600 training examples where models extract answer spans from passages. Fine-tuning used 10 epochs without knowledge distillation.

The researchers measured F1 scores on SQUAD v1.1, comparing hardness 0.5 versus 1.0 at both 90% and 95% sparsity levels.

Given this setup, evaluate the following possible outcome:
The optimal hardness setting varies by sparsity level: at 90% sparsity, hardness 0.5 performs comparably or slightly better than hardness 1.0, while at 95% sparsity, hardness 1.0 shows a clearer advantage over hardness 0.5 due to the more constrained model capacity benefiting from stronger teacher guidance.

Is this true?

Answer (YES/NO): NO